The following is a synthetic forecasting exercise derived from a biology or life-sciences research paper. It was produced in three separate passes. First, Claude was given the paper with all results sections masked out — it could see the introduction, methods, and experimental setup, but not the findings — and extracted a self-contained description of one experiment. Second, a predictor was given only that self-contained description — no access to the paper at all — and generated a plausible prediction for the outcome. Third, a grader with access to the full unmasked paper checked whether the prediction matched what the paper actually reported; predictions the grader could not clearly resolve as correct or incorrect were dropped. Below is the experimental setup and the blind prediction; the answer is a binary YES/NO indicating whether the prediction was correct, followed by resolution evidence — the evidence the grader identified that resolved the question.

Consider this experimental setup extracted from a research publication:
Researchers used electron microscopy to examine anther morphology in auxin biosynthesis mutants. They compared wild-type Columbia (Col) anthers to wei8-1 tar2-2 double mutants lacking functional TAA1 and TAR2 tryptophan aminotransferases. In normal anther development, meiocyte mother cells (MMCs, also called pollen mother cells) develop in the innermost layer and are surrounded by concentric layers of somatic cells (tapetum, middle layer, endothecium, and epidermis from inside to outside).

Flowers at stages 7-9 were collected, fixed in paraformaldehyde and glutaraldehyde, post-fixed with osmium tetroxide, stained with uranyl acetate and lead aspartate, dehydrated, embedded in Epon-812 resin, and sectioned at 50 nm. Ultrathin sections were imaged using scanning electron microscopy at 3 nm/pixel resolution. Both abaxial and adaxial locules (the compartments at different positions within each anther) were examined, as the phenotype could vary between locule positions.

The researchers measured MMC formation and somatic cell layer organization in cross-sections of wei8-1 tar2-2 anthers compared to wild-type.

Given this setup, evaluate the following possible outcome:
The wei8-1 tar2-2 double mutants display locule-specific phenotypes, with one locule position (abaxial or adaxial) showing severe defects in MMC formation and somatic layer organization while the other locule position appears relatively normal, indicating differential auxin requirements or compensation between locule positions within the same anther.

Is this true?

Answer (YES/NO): NO